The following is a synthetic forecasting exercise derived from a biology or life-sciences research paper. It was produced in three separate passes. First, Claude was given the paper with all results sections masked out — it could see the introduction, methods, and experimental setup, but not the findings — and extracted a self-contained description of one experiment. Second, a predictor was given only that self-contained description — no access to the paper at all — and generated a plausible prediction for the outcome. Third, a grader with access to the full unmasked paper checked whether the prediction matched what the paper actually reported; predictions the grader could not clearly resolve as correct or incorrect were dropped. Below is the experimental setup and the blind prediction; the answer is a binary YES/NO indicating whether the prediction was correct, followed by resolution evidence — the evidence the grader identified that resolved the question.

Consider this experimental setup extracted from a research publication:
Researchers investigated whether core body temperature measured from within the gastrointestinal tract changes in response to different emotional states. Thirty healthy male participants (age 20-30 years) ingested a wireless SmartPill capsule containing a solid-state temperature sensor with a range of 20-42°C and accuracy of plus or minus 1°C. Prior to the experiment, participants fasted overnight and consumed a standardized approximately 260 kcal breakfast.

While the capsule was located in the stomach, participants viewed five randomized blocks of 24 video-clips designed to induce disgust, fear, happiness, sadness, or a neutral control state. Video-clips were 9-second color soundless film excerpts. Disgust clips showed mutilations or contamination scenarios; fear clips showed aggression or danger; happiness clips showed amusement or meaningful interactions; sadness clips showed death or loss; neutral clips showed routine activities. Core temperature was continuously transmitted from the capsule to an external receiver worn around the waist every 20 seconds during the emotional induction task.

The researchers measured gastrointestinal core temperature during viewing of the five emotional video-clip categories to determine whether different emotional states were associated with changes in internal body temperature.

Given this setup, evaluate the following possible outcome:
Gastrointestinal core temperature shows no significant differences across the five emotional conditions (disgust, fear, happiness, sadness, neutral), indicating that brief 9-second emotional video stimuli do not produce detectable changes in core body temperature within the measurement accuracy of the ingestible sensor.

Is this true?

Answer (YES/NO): YES